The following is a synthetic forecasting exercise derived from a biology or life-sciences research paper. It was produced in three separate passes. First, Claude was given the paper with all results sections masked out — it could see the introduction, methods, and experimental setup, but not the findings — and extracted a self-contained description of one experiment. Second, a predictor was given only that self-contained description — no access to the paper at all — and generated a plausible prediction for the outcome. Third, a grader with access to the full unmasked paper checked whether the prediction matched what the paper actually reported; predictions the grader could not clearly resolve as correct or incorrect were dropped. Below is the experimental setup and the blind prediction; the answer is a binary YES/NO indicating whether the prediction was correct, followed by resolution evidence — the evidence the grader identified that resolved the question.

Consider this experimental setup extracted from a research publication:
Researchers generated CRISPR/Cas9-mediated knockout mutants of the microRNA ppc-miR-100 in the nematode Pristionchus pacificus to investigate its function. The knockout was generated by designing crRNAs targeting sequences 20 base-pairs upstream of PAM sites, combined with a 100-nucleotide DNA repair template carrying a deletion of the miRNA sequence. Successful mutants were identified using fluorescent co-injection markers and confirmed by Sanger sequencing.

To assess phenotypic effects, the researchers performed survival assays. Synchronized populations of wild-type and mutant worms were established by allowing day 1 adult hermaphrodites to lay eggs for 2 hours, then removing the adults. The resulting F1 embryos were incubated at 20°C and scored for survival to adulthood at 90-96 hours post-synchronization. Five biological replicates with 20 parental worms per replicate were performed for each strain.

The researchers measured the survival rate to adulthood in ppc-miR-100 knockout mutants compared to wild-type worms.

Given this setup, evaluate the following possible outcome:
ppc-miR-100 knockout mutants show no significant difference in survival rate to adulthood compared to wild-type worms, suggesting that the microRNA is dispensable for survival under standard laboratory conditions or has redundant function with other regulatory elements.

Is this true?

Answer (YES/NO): NO